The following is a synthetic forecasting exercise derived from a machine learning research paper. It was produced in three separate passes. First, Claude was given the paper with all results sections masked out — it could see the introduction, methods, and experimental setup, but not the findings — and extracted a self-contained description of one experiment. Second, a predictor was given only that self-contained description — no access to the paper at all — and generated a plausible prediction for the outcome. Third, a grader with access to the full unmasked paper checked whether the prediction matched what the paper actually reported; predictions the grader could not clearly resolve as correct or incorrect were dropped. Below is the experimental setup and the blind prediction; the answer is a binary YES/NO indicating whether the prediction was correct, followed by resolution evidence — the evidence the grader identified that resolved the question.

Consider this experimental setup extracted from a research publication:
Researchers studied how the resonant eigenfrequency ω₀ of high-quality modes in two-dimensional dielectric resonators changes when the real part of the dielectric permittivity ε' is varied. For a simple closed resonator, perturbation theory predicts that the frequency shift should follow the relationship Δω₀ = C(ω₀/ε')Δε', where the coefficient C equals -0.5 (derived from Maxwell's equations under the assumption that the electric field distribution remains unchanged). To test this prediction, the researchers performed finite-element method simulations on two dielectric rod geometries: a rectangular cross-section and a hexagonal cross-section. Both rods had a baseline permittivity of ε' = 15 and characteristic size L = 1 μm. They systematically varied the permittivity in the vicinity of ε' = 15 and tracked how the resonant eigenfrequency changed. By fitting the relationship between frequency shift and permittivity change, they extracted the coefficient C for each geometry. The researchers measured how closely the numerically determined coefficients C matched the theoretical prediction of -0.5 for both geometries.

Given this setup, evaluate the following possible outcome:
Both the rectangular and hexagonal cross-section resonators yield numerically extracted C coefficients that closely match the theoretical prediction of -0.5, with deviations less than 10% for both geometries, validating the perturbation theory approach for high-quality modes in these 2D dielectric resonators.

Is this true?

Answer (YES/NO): YES